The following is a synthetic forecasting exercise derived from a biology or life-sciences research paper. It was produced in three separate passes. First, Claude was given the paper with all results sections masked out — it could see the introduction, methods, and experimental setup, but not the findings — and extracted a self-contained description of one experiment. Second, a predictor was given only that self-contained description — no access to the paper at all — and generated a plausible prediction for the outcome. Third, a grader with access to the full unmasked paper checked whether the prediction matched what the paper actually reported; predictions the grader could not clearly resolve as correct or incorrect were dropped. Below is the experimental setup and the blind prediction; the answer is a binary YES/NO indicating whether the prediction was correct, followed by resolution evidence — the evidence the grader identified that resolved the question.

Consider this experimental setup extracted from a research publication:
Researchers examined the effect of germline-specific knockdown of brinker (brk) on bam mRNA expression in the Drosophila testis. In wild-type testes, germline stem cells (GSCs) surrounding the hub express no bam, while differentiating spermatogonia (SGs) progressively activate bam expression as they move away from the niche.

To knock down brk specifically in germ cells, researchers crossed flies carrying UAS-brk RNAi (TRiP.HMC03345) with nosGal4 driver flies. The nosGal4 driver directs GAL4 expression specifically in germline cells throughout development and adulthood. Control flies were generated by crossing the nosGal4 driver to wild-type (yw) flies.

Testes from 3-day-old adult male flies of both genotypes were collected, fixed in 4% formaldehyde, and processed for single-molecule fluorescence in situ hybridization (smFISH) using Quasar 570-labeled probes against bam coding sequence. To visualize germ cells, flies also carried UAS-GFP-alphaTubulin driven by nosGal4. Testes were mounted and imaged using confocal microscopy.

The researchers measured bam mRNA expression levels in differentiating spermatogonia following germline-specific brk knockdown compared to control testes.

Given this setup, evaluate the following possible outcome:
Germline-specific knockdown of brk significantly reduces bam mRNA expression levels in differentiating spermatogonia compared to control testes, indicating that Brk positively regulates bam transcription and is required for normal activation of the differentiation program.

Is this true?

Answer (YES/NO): NO